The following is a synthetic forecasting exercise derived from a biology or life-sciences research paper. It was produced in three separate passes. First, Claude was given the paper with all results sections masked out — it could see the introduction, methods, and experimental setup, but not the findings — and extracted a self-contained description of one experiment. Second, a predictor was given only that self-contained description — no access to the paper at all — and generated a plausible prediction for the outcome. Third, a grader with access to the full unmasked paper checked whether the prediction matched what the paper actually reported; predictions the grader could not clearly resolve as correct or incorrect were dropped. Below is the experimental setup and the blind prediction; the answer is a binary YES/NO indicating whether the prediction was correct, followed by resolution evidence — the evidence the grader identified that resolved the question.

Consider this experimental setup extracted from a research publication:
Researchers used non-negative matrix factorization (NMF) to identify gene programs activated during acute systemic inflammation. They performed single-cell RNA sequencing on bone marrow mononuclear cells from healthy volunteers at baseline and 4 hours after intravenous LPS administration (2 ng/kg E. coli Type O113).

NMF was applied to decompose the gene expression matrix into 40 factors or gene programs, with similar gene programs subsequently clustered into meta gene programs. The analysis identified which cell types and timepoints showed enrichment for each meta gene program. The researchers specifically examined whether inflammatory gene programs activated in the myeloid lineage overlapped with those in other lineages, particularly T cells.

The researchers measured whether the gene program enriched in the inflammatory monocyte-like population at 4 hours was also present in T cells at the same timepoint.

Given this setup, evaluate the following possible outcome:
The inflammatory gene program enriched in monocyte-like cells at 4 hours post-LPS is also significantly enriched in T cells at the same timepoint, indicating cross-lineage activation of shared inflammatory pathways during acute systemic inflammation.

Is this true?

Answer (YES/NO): NO